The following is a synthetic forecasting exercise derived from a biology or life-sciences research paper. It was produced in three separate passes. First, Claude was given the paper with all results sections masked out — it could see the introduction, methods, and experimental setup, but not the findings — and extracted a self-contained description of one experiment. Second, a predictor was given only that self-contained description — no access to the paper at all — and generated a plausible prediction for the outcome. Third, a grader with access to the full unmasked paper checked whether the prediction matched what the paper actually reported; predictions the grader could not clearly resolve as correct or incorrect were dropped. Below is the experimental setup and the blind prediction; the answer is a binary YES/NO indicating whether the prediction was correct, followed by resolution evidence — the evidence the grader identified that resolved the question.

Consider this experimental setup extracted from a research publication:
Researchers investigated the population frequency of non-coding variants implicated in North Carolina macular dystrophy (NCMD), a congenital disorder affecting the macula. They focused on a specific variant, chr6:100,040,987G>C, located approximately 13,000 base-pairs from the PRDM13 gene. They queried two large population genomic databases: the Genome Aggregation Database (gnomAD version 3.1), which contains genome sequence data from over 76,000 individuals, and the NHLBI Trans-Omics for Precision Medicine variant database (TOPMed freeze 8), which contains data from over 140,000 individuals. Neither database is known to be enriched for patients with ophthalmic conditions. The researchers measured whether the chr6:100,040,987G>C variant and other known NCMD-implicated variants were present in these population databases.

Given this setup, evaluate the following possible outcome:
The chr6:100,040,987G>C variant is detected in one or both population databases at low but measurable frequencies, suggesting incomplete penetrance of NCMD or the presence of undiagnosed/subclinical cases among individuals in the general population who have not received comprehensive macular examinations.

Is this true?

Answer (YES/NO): YES